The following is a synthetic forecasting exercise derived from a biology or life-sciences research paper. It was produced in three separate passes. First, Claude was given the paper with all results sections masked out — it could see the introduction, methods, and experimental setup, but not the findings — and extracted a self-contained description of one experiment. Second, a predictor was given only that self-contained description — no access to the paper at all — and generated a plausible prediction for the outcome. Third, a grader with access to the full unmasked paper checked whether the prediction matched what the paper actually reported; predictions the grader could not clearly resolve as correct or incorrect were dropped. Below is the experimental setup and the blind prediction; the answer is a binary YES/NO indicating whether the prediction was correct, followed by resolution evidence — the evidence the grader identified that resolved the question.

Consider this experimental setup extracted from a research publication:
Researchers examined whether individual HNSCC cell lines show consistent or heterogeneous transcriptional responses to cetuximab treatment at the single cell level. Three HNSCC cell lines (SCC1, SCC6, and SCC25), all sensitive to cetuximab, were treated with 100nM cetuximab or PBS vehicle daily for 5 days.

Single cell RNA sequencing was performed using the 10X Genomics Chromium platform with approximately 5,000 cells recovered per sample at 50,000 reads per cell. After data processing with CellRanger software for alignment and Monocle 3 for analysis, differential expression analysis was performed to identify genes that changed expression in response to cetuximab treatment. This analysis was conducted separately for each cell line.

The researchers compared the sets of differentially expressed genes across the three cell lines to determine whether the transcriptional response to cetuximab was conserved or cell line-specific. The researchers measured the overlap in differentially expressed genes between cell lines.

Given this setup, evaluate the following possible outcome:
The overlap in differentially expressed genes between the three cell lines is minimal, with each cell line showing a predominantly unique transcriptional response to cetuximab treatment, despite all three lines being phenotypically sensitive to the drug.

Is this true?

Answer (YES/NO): YES